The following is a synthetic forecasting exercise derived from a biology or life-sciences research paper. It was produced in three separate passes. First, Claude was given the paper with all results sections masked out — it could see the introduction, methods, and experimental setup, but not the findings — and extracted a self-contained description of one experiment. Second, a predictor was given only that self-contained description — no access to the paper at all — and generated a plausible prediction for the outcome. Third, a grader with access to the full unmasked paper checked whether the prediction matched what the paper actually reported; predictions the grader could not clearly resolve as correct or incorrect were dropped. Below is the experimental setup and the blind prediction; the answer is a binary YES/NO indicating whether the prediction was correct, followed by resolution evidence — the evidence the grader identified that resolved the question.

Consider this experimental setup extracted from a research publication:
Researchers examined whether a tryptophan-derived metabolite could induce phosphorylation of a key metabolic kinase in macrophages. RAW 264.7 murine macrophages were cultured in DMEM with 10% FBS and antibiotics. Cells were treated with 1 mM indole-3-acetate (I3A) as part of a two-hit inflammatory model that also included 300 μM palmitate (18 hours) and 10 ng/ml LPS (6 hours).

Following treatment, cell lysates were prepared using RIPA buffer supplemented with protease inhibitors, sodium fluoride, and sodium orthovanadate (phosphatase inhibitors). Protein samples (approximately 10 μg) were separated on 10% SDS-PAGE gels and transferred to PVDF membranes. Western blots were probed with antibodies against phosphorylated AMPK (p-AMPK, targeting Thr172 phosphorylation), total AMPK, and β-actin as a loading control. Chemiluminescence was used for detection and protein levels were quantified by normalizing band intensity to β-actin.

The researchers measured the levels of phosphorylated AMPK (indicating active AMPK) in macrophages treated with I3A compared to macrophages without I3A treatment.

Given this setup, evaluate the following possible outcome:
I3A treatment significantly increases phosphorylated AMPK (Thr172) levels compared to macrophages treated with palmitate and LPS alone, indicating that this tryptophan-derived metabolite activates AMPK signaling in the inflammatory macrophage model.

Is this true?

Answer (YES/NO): YES